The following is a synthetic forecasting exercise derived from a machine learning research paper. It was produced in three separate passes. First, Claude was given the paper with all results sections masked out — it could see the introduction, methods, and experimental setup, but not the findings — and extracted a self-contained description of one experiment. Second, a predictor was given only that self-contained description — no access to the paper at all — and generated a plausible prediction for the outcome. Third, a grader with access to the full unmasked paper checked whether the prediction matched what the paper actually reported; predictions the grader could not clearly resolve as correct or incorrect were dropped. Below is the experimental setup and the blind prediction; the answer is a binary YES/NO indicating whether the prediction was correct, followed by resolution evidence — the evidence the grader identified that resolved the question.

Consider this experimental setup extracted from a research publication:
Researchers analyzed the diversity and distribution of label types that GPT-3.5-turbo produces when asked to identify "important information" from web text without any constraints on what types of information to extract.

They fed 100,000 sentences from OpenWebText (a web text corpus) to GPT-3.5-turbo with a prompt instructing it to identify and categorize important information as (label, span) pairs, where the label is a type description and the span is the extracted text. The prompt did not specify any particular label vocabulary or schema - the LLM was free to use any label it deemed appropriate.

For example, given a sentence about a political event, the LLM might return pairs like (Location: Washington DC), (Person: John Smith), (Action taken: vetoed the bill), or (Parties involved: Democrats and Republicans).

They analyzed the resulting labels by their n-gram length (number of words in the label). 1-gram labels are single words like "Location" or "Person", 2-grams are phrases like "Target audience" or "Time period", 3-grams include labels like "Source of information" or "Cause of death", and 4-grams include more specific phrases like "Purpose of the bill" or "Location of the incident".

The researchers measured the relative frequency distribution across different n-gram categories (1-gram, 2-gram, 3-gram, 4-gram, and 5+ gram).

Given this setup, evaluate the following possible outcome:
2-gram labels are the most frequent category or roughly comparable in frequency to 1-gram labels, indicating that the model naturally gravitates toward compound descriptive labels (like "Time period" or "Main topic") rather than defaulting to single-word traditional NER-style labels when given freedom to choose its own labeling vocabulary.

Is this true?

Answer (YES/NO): NO